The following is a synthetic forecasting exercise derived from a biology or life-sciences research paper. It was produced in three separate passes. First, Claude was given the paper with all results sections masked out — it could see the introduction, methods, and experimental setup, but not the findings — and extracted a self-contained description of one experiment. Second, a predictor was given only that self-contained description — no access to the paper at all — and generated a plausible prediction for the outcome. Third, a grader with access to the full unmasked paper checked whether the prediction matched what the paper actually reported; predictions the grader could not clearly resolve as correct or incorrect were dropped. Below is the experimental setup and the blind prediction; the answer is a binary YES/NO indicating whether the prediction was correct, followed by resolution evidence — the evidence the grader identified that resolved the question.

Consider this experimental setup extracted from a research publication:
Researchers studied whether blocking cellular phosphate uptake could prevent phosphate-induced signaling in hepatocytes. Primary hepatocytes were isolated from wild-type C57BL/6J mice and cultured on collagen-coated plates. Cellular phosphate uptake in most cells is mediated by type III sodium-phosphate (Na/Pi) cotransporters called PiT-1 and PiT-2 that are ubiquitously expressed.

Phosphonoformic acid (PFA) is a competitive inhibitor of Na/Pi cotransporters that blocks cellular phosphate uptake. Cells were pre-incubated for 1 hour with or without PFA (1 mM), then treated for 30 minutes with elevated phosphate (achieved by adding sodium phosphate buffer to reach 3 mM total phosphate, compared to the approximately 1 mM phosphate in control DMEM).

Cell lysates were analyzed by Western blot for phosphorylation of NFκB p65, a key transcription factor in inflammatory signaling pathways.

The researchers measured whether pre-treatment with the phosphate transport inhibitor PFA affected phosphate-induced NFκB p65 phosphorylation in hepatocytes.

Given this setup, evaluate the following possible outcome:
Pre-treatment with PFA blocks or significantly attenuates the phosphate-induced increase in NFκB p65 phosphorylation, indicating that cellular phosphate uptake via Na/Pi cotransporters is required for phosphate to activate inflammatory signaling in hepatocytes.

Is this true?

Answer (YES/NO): YES